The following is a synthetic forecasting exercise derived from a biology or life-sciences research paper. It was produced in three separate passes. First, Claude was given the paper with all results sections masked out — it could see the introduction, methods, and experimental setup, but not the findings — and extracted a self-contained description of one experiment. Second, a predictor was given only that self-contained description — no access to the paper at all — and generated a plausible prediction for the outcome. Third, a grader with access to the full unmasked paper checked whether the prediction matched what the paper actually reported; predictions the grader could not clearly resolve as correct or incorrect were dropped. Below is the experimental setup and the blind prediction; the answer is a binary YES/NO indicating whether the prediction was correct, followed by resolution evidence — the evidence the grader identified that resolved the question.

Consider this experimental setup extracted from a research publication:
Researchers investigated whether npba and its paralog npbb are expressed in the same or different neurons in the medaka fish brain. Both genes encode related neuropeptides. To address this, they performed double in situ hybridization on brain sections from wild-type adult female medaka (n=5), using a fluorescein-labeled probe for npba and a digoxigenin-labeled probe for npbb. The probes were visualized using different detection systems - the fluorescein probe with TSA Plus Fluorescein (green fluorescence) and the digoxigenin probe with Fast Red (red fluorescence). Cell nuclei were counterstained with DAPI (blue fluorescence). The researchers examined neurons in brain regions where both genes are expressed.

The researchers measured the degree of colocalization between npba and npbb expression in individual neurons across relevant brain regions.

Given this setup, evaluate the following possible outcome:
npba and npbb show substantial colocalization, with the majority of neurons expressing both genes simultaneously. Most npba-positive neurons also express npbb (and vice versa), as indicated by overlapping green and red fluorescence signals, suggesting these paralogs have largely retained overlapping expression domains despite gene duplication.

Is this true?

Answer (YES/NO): NO